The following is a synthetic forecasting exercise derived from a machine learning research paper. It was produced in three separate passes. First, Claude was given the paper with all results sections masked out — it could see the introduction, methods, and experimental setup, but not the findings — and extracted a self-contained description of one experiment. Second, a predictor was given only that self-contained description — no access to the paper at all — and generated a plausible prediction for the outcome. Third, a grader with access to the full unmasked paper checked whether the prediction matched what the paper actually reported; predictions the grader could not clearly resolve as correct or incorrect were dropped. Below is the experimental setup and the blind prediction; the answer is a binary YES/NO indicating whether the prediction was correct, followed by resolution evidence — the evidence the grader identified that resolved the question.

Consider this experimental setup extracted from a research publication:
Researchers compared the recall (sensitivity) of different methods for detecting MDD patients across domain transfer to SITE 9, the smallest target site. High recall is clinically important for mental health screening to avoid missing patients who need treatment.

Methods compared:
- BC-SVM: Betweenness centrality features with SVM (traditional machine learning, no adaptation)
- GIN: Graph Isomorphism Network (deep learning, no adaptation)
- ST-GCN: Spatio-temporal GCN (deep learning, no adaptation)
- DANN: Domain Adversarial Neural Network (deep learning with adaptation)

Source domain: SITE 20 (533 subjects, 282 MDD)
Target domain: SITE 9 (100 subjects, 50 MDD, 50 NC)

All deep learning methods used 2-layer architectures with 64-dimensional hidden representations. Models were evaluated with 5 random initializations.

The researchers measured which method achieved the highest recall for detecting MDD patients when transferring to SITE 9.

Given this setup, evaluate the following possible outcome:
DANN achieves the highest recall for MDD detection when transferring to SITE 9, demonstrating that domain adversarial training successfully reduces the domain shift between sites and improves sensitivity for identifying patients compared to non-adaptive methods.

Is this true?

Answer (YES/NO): NO